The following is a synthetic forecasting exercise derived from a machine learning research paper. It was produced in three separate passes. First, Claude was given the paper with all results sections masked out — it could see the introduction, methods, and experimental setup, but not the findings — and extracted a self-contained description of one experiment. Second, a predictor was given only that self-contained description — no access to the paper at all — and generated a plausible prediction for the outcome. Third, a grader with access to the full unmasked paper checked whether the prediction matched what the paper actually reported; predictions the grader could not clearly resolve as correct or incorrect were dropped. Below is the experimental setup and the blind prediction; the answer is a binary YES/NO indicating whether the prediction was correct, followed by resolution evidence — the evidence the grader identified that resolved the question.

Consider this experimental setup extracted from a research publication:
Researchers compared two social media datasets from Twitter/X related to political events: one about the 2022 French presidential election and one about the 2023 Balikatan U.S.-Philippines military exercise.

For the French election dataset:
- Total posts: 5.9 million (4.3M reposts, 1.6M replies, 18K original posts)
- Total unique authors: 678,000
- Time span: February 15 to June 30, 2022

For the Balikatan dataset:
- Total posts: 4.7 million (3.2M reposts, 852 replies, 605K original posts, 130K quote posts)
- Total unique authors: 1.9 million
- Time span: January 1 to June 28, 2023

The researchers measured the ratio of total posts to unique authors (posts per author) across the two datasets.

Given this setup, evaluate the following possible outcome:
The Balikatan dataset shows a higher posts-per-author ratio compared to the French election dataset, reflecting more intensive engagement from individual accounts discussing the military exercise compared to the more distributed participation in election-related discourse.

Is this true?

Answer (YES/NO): NO